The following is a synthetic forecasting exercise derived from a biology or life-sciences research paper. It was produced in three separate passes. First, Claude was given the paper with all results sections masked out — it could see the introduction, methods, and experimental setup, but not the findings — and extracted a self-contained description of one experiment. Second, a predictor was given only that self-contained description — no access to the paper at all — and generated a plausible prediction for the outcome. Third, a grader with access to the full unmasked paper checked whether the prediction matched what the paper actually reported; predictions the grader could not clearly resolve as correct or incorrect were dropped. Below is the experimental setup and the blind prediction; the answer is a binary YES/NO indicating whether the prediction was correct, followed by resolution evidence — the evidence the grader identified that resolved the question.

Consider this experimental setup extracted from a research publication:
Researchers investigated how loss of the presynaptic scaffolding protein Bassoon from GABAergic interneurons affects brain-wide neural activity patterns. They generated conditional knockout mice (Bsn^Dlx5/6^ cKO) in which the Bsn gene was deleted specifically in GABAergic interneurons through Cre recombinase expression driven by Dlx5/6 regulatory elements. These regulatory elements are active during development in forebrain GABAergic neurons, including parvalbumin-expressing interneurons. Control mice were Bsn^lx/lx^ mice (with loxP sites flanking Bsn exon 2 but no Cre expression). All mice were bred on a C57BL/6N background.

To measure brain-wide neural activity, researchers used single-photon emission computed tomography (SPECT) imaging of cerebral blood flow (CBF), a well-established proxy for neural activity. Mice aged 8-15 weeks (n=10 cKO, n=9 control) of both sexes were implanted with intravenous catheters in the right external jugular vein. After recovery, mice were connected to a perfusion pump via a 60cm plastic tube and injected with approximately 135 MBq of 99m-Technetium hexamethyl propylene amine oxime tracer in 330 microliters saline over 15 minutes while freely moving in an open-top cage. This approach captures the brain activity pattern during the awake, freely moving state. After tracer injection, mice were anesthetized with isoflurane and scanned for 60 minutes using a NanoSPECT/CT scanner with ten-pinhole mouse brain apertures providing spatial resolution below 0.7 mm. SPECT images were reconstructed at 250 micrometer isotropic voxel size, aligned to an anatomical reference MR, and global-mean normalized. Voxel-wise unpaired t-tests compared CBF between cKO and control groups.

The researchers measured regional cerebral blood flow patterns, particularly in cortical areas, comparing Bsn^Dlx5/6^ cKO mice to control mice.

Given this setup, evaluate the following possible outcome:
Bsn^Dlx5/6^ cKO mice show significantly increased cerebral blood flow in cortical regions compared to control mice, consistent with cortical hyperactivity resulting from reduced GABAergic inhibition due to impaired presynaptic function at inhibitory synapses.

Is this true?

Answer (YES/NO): NO